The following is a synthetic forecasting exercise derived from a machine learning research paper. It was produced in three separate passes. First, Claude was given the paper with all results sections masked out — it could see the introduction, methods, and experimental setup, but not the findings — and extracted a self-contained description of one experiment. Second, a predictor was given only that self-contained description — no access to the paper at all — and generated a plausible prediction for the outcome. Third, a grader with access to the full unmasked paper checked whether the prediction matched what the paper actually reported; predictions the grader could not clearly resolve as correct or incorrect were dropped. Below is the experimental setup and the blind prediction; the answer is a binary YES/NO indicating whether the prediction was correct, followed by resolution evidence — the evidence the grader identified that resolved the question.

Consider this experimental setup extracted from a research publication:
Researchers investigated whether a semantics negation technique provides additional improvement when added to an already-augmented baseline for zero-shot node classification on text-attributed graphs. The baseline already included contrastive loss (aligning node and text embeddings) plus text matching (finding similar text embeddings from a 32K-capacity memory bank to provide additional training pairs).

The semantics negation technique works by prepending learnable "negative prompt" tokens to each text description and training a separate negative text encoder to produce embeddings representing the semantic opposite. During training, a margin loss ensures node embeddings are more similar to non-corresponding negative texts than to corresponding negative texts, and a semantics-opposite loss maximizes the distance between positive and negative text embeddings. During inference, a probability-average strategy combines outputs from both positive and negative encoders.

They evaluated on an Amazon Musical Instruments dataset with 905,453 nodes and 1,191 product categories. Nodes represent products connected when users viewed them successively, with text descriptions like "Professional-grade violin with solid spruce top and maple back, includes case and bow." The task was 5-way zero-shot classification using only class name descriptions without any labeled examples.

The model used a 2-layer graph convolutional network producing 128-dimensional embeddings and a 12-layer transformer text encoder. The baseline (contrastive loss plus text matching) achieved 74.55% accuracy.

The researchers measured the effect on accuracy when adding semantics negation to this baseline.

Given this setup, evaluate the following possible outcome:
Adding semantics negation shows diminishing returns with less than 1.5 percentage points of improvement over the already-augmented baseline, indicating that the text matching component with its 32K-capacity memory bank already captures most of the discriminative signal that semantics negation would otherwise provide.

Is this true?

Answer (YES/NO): NO